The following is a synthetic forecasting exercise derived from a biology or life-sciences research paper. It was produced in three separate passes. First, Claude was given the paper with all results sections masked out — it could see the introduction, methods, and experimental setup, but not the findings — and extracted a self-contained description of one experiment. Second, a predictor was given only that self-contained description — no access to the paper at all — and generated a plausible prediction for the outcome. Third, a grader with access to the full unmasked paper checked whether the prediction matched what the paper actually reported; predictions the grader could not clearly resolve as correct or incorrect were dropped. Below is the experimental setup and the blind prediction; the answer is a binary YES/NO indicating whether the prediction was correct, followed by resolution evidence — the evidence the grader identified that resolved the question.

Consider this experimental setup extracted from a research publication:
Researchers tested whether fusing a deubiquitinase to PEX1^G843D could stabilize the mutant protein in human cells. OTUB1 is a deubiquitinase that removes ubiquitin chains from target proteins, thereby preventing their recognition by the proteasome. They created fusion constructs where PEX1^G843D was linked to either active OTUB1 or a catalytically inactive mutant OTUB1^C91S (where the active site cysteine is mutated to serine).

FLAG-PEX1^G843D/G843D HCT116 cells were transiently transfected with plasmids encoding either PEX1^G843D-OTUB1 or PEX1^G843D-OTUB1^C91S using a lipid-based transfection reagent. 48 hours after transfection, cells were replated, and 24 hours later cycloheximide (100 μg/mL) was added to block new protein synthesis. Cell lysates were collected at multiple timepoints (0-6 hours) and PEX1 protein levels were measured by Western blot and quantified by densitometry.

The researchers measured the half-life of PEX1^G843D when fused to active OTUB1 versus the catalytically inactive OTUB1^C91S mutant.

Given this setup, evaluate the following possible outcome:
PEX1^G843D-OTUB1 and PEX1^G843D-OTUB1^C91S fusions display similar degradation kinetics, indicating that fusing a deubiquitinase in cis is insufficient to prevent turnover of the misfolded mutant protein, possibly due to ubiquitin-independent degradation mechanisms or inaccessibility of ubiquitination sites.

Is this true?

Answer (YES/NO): NO